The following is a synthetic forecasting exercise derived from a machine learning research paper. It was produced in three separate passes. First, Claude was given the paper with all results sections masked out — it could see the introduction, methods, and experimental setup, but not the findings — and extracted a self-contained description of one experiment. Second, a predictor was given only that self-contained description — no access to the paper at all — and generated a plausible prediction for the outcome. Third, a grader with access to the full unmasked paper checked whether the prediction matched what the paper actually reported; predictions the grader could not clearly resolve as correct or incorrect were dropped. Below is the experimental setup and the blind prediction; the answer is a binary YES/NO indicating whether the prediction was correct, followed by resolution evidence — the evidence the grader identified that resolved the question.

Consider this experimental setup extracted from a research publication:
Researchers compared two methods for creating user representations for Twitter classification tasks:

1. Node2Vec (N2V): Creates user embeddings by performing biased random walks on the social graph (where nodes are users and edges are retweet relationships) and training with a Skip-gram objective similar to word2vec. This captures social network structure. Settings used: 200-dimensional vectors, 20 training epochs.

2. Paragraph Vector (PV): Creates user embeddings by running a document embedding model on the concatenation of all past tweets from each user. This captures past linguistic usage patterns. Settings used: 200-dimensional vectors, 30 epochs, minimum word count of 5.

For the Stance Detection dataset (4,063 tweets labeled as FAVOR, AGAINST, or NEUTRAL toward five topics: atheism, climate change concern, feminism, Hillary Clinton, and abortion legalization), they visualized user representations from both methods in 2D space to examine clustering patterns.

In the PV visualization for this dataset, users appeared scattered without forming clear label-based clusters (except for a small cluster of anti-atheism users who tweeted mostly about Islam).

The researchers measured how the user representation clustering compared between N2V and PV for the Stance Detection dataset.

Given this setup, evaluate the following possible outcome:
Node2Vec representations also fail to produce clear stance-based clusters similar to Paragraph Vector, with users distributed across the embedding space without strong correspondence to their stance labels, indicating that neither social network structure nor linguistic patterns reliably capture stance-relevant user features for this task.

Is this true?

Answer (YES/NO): NO